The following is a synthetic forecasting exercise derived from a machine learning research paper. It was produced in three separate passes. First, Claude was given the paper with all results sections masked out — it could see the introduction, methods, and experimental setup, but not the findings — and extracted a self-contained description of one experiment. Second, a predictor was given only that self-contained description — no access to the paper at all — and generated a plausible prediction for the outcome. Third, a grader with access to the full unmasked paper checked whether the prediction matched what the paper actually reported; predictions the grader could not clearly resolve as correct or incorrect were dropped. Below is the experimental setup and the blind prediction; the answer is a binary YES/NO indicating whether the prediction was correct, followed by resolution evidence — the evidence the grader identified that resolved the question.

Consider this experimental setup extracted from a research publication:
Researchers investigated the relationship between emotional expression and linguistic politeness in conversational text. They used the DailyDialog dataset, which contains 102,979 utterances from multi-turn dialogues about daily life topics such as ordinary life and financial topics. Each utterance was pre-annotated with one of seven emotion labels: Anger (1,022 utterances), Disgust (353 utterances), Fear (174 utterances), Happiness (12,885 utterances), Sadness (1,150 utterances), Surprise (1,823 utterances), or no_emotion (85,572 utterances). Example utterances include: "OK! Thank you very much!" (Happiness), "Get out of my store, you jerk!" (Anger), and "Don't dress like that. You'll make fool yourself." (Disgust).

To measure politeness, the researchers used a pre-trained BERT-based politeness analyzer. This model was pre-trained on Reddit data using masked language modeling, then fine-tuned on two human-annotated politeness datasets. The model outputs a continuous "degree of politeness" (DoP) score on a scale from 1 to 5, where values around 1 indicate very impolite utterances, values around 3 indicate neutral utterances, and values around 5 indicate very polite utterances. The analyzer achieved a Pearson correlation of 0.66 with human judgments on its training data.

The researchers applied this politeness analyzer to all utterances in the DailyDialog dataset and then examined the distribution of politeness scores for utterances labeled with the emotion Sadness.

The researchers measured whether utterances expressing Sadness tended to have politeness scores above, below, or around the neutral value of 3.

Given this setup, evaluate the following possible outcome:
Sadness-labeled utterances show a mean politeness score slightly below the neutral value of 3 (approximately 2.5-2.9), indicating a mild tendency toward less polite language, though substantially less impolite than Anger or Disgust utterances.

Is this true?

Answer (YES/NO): NO